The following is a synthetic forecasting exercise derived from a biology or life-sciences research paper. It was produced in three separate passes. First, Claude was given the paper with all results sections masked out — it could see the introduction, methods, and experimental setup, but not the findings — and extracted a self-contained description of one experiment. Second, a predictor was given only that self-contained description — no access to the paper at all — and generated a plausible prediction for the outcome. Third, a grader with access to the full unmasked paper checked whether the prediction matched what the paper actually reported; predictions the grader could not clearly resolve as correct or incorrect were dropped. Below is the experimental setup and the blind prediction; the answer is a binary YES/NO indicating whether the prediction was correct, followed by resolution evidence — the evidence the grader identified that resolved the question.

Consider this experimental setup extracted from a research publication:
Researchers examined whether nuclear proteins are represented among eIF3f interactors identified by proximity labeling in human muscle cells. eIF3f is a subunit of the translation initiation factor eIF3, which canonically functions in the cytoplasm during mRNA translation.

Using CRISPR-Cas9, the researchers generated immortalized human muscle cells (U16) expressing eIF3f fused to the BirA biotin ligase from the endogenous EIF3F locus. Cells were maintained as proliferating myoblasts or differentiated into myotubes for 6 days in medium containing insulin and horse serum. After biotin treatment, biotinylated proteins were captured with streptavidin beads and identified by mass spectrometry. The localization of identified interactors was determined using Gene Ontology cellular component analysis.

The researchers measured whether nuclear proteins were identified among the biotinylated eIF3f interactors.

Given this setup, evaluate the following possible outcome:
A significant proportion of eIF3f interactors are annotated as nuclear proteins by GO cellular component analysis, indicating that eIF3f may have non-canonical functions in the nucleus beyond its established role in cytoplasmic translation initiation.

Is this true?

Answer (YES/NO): NO